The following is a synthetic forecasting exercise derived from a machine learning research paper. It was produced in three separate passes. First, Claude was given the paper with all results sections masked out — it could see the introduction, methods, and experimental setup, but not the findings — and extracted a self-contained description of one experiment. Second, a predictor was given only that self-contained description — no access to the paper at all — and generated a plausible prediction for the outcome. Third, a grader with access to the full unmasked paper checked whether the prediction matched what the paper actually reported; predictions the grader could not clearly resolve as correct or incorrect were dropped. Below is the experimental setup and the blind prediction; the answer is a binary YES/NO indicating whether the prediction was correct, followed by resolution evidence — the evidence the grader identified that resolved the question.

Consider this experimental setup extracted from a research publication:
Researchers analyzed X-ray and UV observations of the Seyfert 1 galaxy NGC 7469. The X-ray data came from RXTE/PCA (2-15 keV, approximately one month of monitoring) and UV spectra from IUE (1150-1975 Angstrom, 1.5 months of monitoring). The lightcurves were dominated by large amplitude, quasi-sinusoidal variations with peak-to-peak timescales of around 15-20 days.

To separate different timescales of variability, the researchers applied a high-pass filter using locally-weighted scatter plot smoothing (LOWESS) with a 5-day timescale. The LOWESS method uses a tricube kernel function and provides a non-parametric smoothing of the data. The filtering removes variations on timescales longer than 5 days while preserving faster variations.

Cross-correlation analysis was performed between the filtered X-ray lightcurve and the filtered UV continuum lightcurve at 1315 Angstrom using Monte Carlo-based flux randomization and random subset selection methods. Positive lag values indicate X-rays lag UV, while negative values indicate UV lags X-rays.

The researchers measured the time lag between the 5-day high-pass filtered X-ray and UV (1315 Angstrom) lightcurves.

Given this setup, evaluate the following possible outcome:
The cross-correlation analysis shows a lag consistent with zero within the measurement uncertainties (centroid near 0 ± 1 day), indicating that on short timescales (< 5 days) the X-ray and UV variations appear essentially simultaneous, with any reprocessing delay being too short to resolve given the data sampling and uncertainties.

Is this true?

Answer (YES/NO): NO